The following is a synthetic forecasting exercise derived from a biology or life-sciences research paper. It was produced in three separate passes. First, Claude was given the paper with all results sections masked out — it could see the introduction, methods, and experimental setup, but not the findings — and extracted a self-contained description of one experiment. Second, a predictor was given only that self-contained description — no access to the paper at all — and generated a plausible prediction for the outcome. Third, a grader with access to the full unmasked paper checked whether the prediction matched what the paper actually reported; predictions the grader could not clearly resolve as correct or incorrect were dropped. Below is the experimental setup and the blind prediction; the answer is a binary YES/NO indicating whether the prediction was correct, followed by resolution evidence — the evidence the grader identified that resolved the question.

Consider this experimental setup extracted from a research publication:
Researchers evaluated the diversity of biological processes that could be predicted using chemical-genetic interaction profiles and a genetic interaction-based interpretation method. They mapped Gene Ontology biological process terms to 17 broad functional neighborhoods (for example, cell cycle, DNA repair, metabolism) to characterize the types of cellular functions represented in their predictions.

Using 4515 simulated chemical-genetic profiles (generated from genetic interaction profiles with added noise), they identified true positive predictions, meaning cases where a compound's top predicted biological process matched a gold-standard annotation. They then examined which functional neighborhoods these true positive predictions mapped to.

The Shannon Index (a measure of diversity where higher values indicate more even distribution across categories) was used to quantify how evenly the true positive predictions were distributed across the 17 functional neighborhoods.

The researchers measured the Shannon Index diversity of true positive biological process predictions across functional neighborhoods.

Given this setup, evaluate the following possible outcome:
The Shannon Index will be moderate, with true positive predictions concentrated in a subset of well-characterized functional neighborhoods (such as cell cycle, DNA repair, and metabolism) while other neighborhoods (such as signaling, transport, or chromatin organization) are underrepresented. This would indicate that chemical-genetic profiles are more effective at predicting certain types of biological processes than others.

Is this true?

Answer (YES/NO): NO